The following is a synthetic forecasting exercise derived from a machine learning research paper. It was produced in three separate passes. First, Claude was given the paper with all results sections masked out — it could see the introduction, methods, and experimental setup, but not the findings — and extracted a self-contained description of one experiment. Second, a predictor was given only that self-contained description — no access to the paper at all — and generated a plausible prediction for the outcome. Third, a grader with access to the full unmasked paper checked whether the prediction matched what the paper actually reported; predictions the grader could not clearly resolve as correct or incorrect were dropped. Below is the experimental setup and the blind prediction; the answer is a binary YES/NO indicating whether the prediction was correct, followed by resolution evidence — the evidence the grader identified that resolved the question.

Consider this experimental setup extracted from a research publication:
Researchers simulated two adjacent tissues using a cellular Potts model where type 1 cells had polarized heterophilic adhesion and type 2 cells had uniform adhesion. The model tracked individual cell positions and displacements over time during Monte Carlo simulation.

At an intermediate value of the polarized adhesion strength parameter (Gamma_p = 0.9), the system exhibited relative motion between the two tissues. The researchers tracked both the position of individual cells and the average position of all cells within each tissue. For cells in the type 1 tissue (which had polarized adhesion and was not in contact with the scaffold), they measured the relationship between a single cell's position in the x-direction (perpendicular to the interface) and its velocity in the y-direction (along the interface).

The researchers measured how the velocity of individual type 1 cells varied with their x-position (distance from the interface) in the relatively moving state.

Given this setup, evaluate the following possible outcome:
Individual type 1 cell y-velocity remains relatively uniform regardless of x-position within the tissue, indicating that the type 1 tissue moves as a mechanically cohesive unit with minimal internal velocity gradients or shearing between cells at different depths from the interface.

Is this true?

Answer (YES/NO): NO